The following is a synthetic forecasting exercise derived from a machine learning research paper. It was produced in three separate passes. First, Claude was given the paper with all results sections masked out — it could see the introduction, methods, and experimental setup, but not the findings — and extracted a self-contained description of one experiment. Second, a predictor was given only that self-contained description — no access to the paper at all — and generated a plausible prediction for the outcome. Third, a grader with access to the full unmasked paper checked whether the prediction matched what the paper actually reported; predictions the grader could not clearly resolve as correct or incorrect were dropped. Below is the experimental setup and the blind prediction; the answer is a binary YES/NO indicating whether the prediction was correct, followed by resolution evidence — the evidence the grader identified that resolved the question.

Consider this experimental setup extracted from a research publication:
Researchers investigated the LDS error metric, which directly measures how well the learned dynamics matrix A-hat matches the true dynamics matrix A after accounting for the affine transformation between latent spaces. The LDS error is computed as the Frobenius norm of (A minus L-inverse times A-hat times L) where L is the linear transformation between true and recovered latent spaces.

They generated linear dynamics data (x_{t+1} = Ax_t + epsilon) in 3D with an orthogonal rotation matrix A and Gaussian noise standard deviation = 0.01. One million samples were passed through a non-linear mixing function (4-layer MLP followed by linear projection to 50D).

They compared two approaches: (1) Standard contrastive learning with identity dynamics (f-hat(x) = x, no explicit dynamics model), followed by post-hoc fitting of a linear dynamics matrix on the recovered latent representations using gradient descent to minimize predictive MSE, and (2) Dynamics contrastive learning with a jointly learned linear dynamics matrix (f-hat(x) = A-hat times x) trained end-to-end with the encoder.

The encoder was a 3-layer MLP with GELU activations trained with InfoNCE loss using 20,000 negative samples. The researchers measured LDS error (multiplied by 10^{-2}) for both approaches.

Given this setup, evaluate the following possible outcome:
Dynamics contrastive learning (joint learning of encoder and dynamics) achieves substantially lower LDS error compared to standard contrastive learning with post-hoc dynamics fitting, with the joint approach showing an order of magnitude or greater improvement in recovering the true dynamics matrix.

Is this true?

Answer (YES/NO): YES